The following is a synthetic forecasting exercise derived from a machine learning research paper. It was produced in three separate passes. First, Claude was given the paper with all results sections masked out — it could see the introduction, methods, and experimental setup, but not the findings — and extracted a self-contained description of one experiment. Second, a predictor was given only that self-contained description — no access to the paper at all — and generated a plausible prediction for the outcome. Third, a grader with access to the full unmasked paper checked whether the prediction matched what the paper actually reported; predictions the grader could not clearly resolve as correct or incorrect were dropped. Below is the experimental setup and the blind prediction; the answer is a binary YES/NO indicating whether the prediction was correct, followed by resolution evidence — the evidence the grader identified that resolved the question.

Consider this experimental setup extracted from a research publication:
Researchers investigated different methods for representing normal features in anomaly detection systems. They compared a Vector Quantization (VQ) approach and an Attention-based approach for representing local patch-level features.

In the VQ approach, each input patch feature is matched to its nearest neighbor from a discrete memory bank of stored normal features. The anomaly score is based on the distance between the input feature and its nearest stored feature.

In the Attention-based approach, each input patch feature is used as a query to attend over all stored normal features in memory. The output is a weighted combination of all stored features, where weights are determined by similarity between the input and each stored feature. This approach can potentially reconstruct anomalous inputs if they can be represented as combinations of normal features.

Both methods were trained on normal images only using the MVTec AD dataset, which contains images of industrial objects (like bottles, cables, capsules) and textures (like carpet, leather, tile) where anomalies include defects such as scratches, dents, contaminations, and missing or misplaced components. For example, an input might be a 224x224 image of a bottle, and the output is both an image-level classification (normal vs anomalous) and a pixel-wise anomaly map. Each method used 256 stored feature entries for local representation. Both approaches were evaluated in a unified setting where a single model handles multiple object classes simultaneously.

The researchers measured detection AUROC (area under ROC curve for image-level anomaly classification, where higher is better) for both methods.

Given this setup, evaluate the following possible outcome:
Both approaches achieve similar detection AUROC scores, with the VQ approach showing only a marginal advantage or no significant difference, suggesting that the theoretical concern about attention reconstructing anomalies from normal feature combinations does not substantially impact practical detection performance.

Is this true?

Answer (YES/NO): NO